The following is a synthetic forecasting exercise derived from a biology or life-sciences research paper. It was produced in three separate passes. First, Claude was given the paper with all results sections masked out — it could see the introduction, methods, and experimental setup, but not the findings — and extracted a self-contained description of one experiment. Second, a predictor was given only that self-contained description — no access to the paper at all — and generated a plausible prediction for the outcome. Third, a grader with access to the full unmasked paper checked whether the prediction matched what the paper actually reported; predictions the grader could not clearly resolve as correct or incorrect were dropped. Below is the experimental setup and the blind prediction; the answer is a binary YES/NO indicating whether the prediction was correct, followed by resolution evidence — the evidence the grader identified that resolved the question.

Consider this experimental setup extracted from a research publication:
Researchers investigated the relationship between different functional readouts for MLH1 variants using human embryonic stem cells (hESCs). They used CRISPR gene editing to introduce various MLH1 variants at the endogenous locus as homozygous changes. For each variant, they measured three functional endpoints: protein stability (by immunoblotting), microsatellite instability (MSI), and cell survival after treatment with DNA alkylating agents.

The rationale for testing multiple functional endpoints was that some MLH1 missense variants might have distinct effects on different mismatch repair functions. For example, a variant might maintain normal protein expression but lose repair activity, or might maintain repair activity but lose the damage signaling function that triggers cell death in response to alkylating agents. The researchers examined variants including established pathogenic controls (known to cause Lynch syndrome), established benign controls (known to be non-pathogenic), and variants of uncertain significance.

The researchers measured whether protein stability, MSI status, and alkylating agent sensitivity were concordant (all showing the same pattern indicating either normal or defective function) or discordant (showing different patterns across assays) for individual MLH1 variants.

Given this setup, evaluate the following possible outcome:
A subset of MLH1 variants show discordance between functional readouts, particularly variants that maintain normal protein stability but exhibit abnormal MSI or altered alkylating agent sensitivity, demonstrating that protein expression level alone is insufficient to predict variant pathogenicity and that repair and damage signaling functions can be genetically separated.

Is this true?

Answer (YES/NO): YES